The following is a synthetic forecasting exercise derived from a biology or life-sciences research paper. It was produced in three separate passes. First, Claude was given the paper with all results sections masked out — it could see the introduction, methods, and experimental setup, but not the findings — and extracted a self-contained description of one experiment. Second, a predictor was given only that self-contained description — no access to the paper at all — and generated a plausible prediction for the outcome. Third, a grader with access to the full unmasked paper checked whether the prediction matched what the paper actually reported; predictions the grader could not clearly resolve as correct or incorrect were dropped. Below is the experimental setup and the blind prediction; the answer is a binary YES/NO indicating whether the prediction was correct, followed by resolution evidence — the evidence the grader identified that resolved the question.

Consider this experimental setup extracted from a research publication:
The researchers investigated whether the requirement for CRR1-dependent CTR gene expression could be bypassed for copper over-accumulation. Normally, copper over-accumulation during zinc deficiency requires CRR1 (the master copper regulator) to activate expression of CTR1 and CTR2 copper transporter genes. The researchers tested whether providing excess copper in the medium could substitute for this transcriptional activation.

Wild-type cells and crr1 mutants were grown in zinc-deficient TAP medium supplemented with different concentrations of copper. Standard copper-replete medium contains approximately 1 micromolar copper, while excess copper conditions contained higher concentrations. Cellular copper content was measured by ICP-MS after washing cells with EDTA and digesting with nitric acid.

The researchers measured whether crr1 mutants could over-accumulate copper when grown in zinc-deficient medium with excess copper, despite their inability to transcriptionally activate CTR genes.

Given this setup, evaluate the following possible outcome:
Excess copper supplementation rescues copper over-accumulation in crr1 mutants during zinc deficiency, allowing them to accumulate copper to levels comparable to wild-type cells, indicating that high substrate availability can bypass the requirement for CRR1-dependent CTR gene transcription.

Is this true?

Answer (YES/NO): YES